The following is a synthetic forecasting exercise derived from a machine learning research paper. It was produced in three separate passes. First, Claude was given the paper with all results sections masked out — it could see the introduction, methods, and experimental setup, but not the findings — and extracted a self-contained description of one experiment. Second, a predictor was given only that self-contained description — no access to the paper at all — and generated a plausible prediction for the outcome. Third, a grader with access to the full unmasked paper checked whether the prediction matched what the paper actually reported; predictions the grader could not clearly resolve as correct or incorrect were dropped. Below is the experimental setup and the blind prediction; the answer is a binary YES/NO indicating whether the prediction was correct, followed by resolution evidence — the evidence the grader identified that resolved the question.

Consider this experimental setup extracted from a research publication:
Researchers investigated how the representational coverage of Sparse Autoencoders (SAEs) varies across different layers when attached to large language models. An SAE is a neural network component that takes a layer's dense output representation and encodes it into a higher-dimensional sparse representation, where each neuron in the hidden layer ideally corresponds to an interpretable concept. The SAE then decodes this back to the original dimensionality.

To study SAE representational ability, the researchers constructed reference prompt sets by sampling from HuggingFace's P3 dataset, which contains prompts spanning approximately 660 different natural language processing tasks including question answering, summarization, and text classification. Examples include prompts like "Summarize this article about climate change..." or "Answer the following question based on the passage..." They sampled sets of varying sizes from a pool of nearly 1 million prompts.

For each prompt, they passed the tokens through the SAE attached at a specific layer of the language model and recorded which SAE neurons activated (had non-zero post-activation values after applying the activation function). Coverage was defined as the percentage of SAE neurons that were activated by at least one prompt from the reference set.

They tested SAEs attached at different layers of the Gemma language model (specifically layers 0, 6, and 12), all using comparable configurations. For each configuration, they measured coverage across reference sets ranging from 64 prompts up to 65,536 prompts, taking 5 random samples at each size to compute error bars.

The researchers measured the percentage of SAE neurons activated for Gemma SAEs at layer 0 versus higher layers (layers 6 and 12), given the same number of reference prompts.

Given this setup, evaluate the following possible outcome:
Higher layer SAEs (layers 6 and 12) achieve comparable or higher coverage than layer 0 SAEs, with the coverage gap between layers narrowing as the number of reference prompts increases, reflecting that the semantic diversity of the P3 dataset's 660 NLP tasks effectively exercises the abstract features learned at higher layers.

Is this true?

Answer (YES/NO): NO